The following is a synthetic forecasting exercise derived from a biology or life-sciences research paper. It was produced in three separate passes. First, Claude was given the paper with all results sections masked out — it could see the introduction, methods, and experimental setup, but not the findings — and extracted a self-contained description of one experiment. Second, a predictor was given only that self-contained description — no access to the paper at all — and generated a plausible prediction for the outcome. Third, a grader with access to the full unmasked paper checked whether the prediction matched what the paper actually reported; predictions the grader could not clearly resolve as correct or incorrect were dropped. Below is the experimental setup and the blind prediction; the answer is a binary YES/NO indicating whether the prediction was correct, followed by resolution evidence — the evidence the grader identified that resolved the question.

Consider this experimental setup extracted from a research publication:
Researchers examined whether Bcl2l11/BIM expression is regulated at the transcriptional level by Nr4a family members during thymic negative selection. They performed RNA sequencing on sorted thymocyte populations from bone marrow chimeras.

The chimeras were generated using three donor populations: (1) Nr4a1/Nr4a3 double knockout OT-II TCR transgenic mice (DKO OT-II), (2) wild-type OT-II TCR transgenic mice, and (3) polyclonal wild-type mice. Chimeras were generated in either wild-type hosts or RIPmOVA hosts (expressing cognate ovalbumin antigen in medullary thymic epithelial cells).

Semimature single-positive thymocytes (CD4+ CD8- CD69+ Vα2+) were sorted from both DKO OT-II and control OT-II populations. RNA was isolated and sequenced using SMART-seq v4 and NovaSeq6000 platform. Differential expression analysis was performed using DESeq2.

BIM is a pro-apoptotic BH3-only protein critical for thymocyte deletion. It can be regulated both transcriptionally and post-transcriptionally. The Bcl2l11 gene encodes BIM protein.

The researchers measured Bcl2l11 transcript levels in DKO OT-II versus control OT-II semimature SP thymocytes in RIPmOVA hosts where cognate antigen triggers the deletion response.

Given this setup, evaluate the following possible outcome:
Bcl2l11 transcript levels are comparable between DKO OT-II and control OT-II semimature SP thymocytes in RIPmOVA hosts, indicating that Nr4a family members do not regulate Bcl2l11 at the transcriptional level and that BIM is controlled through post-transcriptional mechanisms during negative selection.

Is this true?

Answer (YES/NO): NO